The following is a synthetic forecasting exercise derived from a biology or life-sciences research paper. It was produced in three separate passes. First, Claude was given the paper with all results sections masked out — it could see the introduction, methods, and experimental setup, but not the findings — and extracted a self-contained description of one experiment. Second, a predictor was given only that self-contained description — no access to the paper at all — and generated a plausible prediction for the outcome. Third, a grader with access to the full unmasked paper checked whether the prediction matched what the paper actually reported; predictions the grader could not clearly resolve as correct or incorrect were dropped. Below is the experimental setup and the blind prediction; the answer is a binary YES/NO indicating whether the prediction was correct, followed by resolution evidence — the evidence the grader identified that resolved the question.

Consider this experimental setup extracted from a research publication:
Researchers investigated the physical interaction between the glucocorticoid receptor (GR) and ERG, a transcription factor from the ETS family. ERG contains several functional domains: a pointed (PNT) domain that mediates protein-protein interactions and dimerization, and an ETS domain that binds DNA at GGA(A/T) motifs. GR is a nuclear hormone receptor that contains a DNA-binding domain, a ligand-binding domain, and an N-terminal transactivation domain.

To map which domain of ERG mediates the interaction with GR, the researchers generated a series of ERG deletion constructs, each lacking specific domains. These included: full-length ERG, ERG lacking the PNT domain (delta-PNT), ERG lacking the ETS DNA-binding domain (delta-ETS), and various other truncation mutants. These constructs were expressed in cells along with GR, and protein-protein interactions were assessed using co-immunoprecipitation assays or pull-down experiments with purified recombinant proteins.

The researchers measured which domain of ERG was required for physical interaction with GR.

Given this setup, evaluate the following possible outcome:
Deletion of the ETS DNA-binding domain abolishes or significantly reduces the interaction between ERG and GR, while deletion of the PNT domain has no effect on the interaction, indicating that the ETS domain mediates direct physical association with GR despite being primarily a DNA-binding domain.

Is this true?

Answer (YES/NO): YES